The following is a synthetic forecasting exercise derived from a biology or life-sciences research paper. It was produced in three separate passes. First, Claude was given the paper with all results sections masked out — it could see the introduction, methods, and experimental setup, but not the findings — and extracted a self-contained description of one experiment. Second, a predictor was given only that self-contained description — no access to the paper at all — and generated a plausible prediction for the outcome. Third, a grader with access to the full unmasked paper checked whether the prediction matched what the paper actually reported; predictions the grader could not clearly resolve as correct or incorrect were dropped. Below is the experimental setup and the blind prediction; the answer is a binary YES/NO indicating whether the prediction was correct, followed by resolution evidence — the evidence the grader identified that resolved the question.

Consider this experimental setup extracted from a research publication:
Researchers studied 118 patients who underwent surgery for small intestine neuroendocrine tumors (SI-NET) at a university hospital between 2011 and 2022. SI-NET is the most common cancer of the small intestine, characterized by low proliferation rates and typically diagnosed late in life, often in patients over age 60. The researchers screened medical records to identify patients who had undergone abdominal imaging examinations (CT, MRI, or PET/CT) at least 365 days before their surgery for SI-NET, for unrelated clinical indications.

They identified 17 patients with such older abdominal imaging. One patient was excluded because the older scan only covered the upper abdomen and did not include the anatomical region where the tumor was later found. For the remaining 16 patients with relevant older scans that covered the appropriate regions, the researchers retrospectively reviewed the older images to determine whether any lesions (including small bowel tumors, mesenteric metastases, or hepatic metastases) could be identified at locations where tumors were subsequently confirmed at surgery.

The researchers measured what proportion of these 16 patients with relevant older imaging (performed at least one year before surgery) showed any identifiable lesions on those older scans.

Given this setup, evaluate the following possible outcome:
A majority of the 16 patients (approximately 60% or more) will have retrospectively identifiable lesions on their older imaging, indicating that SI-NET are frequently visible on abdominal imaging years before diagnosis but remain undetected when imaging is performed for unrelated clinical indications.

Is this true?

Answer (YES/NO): YES